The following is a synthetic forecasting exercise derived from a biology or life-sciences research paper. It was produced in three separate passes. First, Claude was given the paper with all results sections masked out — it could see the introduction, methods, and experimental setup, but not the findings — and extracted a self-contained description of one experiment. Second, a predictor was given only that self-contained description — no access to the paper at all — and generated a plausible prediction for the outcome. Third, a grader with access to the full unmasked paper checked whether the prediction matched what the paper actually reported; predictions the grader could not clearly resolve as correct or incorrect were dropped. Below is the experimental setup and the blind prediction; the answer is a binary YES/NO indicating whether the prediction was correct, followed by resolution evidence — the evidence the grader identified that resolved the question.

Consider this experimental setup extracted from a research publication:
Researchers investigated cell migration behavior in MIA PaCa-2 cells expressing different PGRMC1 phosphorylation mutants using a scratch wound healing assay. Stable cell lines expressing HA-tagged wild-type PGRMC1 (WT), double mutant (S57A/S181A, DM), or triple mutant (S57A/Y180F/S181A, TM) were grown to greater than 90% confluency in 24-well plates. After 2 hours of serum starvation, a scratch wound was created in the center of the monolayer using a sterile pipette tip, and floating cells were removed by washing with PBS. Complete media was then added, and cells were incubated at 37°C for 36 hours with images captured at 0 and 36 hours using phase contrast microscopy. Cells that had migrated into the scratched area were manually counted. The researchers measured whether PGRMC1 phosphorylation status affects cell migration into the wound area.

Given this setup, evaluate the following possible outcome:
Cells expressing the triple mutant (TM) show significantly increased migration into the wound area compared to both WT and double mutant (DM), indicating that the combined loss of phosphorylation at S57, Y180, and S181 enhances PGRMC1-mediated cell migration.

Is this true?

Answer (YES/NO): NO